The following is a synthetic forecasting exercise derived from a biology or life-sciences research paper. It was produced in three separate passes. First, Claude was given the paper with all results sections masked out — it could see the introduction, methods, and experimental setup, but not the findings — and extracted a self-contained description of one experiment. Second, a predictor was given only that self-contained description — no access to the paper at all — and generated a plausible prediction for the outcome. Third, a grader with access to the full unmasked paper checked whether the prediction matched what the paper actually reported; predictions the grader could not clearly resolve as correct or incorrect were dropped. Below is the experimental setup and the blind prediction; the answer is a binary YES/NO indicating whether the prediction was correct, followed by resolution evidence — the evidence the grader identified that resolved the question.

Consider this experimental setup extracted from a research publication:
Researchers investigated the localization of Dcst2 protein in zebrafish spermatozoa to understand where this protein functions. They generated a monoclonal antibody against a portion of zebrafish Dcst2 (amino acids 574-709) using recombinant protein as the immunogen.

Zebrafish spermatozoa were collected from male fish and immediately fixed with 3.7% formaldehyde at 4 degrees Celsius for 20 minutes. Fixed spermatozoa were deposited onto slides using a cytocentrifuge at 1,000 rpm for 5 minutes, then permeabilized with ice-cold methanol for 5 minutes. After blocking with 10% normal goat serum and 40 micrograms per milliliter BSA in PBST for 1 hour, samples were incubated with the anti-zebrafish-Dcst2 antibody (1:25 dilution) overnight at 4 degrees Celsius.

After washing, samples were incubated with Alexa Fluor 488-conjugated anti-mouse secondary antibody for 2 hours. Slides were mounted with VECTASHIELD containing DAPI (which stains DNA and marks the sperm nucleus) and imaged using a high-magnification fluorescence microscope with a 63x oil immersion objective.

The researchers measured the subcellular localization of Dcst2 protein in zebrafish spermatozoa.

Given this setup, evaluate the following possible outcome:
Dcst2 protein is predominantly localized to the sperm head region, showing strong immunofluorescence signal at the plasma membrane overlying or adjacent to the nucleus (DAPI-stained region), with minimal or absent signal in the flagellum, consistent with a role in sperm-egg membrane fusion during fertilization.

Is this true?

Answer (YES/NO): YES